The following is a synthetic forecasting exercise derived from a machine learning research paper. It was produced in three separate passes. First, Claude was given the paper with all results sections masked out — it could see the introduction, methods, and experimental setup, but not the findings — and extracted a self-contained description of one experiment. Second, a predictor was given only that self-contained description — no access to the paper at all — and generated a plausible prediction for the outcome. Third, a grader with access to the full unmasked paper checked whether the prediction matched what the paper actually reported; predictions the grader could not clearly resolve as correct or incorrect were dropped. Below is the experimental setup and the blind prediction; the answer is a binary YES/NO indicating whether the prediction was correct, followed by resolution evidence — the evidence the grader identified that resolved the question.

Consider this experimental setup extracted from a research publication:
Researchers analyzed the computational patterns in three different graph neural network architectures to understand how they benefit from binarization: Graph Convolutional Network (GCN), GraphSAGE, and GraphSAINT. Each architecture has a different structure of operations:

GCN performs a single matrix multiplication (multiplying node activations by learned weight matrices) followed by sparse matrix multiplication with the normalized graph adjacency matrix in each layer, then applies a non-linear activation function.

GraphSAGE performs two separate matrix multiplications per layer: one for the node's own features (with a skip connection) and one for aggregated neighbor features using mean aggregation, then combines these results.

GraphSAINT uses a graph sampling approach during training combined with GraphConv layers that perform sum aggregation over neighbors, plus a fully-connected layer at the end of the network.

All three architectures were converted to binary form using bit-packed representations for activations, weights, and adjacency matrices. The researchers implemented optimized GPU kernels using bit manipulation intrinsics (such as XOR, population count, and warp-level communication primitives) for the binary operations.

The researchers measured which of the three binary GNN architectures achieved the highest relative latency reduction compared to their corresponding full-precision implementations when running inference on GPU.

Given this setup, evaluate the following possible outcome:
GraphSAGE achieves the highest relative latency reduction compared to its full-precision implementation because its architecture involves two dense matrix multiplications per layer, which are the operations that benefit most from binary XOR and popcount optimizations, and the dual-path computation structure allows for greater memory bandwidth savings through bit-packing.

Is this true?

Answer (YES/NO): NO